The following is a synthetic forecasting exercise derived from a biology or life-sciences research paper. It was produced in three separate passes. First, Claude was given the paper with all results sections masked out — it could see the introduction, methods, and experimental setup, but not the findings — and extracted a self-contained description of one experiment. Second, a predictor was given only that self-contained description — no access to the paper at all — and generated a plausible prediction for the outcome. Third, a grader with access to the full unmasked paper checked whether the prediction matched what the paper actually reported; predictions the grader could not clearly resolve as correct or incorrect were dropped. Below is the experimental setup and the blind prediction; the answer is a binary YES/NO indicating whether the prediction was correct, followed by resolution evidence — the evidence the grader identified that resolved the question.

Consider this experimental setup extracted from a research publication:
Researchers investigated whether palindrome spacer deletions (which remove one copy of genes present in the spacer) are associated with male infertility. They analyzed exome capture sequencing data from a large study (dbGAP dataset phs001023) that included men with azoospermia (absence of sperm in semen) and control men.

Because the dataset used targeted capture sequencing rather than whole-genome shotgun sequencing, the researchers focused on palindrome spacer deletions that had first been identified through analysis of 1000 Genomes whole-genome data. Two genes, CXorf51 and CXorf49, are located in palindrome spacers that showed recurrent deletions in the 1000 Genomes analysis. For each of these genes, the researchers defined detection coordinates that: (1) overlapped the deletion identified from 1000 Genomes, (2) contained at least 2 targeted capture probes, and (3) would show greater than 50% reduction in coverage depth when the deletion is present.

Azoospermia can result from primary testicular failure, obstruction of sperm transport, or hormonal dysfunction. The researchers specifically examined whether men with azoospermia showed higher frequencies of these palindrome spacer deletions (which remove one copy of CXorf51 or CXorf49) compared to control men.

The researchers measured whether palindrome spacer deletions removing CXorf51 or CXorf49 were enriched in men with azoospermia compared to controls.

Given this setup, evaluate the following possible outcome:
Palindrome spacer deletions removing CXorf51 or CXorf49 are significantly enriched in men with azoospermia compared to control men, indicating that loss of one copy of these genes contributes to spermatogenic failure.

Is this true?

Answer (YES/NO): NO